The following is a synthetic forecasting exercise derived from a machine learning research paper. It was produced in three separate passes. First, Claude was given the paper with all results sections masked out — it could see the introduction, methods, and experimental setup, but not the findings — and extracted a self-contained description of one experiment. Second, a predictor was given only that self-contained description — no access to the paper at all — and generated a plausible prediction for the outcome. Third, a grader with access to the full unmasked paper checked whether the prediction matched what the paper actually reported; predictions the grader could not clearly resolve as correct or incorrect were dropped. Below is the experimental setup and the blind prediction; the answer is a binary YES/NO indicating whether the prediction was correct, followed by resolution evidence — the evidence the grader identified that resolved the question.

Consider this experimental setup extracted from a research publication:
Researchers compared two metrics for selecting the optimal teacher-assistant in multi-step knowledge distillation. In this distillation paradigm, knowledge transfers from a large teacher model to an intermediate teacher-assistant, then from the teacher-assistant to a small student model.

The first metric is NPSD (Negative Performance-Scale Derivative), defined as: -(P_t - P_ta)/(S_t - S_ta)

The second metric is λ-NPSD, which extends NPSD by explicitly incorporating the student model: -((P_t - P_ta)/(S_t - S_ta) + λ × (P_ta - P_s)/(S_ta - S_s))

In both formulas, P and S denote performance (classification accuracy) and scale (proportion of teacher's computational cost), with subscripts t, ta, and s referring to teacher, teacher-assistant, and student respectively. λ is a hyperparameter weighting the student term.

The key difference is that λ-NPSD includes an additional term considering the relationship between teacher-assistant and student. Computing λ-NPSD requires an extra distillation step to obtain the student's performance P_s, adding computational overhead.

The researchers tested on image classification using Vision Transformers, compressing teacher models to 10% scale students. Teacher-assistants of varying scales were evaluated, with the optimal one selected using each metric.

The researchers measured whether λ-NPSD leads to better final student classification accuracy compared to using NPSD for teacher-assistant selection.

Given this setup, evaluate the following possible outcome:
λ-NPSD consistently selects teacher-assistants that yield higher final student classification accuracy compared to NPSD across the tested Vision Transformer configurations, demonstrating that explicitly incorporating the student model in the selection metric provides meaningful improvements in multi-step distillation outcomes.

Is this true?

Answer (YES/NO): NO